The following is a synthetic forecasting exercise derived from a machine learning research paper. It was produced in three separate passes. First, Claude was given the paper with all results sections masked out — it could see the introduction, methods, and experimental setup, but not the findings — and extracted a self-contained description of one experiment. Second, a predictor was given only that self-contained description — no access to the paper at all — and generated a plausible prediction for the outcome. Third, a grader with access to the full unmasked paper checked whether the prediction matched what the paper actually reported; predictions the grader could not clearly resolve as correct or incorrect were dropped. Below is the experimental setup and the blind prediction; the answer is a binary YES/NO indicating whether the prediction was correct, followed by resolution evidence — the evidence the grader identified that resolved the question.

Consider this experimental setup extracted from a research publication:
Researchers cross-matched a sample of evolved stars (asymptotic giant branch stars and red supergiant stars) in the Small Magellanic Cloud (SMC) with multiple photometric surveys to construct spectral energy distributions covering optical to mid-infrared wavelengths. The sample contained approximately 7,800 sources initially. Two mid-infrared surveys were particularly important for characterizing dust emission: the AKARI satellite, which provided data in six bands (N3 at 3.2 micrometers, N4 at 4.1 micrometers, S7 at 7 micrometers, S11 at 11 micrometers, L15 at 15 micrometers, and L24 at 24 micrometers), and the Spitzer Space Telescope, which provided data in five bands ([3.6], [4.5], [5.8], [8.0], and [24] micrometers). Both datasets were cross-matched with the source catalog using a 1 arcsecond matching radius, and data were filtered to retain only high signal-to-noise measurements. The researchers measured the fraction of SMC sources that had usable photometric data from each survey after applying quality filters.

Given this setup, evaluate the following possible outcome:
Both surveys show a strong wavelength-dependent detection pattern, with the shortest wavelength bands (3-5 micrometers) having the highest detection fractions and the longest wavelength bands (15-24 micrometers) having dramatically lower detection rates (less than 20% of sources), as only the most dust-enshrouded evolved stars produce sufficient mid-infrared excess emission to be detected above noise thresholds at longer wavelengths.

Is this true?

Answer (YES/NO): NO